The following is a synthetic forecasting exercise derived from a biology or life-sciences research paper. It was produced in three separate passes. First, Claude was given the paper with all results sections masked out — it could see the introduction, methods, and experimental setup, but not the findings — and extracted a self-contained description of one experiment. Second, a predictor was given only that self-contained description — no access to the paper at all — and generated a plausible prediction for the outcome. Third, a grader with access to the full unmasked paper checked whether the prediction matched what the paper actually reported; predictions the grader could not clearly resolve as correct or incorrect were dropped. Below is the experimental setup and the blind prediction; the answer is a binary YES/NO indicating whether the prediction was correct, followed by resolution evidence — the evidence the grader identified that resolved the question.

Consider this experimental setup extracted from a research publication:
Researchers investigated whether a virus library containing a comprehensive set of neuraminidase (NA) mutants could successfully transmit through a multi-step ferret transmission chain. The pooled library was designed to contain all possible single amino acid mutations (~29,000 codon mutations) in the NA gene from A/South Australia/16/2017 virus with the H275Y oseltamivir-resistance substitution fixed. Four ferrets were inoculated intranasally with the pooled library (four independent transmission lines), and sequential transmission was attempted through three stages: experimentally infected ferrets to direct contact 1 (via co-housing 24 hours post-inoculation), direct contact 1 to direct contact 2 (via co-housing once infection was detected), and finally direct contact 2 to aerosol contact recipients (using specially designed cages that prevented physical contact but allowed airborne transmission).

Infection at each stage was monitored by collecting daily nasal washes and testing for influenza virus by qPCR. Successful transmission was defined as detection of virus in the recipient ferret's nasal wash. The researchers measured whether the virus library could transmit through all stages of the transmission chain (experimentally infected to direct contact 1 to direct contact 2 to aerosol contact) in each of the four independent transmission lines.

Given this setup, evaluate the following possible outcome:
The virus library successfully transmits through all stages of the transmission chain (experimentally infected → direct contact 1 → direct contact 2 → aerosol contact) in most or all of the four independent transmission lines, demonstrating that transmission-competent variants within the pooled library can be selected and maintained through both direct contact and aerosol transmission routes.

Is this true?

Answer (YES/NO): YES